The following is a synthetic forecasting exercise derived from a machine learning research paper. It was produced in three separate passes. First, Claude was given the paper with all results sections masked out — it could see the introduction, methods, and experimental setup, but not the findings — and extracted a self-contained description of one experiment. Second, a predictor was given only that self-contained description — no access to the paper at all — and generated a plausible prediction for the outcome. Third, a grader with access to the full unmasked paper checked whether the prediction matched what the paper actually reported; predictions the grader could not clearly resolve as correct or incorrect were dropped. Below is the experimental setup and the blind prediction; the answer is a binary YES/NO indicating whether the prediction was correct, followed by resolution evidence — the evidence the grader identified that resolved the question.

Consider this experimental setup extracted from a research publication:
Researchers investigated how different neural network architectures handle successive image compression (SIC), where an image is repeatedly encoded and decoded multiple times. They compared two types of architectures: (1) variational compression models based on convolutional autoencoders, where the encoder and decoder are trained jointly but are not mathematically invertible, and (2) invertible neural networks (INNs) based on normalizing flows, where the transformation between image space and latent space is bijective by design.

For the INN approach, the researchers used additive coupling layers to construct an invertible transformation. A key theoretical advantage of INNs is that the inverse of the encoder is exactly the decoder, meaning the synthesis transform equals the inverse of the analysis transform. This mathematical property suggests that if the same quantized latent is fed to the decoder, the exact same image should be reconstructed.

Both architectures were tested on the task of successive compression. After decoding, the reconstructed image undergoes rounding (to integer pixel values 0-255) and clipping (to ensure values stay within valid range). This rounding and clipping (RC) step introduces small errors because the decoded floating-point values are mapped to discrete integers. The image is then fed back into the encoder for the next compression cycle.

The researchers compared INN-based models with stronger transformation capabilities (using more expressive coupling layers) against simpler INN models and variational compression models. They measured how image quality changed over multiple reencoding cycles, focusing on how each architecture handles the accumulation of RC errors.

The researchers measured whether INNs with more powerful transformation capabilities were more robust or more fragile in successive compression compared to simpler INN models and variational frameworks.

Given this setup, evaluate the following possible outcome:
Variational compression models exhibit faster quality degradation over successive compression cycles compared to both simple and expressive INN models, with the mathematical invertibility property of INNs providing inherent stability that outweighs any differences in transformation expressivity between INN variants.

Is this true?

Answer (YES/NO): NO